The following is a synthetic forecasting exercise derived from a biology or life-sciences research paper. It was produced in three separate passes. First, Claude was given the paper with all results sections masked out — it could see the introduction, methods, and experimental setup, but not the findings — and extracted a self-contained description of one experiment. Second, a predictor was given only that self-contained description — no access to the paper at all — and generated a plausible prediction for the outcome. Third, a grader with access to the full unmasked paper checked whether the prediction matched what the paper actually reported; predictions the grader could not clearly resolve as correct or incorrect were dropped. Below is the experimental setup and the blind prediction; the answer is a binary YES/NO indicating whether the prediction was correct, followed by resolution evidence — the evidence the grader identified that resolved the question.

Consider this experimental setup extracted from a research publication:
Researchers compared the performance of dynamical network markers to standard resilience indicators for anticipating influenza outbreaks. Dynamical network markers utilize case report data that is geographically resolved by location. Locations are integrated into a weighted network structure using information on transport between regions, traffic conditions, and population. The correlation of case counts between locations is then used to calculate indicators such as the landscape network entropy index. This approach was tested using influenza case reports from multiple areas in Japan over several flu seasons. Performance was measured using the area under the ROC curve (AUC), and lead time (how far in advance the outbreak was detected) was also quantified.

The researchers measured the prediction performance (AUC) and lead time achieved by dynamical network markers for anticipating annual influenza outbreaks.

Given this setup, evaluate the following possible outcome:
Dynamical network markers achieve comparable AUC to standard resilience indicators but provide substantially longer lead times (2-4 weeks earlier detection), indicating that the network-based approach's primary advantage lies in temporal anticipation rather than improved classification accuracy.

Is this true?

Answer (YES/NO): NO